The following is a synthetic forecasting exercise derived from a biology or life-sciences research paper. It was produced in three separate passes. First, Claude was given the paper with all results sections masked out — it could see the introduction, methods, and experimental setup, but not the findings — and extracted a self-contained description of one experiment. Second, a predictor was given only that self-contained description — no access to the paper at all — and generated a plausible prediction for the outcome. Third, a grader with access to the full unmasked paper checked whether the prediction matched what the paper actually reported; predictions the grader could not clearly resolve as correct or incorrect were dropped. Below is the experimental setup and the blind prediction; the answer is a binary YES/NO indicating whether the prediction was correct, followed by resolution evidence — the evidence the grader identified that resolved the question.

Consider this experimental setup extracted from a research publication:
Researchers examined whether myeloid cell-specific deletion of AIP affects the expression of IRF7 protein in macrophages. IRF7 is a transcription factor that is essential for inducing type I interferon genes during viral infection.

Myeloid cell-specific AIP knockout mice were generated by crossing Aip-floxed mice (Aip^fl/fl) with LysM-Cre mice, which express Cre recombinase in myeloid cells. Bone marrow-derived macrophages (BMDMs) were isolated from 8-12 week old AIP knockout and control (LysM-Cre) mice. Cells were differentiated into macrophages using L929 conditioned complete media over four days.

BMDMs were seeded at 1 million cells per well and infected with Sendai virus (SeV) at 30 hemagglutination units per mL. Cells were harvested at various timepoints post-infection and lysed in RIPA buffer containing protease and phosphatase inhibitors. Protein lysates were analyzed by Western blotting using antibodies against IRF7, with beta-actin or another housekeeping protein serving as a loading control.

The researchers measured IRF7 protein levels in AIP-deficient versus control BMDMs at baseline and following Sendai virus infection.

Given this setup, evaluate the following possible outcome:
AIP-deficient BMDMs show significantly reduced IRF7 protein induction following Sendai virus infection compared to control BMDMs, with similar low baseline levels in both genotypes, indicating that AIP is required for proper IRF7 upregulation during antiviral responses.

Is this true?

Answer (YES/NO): NO